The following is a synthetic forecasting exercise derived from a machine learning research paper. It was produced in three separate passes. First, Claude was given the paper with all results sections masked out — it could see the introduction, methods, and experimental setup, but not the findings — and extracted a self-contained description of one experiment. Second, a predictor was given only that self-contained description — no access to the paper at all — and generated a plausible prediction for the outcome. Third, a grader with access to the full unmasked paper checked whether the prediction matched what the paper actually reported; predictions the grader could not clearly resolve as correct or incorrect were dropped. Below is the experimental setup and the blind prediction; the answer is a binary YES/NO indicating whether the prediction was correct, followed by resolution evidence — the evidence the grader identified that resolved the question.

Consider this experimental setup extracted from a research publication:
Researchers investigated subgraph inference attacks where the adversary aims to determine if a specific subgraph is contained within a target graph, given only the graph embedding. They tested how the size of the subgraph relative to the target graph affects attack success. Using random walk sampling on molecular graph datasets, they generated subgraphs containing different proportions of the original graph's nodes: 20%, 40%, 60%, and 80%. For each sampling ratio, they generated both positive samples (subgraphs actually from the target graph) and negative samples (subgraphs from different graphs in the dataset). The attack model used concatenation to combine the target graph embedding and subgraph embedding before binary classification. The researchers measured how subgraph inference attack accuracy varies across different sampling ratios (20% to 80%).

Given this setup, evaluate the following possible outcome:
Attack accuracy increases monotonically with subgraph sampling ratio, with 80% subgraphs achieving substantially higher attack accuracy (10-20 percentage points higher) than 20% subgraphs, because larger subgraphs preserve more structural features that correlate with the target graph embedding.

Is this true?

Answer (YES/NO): NO